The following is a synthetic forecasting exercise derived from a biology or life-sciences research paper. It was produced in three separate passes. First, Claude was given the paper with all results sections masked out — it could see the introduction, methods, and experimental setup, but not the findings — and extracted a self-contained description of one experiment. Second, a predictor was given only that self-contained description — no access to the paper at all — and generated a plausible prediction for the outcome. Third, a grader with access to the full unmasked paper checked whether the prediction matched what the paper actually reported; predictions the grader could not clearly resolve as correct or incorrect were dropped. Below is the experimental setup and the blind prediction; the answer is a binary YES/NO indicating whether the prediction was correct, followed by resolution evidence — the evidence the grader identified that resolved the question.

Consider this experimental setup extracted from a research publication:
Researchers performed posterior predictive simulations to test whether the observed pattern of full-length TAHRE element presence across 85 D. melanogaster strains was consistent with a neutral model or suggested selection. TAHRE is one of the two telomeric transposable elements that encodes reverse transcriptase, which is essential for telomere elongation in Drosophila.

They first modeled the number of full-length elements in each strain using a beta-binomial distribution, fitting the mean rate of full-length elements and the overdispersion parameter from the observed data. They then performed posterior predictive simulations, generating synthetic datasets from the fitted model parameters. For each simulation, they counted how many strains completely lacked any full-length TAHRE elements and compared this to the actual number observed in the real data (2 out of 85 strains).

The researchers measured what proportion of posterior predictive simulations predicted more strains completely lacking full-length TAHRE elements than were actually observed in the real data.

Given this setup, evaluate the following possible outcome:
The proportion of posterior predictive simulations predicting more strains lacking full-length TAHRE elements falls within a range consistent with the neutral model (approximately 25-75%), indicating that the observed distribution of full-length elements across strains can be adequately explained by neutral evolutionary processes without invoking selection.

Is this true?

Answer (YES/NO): NO